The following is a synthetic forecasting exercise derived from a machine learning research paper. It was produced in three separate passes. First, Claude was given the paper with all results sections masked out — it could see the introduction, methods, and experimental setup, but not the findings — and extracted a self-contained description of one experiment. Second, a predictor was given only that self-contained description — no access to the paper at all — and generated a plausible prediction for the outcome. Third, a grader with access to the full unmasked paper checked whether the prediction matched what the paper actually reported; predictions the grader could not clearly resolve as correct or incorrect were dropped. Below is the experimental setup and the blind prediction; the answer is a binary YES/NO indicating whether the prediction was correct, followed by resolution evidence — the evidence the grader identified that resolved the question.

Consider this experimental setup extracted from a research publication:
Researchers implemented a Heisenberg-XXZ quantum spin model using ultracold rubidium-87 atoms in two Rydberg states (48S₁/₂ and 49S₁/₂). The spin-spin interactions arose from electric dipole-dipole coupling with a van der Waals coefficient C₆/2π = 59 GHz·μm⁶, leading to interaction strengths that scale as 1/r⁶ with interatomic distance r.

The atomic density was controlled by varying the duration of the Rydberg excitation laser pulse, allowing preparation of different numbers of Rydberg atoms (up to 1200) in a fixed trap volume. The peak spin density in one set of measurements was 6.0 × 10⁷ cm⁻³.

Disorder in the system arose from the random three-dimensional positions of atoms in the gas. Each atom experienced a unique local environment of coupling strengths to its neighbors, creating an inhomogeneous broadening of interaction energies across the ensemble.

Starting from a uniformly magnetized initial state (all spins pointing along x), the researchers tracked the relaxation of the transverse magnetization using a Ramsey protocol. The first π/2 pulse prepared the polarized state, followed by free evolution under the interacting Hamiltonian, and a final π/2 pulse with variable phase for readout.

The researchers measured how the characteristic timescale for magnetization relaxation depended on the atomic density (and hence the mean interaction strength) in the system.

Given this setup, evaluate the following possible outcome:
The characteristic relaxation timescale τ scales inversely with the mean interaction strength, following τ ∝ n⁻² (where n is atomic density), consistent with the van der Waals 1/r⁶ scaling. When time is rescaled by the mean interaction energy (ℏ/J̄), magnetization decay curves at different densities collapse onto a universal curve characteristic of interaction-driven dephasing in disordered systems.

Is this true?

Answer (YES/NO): NO